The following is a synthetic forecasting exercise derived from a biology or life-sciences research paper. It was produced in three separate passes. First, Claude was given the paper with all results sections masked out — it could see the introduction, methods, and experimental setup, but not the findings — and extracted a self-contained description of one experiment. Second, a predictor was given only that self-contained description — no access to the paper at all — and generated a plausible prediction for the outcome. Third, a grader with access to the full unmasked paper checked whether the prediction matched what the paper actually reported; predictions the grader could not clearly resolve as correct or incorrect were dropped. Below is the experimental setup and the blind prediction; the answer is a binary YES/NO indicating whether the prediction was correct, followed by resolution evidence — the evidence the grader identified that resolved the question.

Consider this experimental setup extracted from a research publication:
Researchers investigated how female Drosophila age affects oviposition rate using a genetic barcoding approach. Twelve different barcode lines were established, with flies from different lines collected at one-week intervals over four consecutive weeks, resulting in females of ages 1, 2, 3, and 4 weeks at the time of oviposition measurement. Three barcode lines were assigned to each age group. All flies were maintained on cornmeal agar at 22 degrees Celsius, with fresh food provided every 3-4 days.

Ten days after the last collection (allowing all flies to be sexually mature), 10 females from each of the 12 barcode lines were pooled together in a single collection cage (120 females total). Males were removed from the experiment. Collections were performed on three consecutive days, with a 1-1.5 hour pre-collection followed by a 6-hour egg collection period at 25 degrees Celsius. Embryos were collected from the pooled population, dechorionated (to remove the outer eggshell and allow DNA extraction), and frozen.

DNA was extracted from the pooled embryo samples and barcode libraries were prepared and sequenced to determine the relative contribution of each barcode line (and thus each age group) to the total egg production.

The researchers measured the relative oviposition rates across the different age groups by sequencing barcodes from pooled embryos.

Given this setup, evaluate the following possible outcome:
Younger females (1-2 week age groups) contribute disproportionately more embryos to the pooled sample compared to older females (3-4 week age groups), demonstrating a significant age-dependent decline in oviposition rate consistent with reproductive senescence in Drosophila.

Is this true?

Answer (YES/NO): YES